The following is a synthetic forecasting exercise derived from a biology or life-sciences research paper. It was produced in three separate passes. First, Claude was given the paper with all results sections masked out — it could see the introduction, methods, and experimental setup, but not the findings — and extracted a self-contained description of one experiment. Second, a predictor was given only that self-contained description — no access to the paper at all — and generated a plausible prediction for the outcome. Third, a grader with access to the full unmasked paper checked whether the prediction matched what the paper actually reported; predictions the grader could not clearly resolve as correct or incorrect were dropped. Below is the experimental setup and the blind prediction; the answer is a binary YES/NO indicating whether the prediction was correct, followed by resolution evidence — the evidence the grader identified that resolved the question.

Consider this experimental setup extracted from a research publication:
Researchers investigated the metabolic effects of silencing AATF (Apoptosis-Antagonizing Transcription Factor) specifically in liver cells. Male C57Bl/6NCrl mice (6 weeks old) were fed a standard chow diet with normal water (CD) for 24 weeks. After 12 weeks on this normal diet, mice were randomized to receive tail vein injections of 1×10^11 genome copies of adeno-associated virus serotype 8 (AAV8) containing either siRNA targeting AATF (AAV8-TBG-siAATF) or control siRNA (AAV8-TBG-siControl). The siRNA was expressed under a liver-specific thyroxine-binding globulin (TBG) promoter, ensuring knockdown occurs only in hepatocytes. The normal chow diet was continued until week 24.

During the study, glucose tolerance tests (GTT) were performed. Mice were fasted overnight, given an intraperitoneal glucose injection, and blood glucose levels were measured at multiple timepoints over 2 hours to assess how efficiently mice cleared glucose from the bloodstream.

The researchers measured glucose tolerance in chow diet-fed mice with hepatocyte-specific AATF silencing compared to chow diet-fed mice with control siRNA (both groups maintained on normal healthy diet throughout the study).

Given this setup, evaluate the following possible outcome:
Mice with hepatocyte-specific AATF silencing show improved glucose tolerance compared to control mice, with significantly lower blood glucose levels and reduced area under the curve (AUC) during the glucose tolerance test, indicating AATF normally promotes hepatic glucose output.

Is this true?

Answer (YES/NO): NO